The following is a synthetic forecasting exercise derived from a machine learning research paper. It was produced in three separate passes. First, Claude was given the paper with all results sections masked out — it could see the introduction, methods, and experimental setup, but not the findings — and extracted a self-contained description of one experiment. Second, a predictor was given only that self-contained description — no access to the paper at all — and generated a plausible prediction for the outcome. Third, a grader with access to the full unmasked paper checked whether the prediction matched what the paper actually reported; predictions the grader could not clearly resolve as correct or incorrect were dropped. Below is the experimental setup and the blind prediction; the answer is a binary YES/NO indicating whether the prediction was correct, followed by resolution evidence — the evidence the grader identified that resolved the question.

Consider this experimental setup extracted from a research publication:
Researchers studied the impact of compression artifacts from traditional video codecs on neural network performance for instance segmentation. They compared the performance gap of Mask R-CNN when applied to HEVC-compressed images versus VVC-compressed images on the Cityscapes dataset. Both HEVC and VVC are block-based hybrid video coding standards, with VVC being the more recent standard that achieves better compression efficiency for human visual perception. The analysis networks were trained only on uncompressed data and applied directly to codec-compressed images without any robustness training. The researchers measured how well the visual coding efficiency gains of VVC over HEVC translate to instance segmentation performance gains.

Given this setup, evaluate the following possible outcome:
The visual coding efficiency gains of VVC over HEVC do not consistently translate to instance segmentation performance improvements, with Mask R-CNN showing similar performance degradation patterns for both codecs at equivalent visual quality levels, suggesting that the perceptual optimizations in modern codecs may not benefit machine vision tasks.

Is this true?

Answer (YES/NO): NO